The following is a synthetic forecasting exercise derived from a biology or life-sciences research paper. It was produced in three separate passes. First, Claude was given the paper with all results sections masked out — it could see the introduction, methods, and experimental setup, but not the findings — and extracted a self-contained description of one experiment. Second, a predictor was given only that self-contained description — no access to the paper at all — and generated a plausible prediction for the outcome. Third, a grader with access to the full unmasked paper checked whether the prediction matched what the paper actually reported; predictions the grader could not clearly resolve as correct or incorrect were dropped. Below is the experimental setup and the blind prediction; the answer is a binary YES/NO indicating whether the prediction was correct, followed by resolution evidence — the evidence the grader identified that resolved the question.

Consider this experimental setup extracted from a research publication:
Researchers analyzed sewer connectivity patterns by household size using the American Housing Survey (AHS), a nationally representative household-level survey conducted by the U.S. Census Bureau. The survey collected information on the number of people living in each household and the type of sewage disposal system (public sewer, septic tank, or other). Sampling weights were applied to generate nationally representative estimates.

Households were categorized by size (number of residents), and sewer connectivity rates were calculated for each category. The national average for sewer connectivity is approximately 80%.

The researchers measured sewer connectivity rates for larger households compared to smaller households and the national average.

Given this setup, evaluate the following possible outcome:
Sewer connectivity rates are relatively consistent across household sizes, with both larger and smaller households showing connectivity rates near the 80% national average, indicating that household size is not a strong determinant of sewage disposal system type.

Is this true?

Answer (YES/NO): NO